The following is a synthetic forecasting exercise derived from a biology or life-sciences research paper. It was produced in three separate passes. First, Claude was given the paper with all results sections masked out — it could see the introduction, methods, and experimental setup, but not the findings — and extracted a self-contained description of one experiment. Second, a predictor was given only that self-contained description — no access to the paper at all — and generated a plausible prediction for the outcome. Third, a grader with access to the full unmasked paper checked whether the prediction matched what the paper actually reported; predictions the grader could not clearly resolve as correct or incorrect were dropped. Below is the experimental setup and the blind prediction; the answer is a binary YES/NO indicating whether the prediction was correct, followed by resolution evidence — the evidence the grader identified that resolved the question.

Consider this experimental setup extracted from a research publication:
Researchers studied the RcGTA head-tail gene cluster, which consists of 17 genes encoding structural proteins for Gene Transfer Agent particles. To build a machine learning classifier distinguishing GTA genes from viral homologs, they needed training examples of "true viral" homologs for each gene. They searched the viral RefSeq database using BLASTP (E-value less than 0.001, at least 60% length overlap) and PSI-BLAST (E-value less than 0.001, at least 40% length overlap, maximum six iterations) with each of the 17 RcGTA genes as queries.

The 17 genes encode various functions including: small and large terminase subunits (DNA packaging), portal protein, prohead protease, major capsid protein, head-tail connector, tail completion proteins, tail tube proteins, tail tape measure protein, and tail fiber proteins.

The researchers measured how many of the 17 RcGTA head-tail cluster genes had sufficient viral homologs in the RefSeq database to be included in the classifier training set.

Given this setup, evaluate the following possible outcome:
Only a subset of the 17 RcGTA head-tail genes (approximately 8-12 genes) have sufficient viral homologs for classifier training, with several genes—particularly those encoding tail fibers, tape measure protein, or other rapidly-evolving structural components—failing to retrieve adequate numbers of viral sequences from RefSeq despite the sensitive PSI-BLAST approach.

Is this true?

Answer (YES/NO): YES